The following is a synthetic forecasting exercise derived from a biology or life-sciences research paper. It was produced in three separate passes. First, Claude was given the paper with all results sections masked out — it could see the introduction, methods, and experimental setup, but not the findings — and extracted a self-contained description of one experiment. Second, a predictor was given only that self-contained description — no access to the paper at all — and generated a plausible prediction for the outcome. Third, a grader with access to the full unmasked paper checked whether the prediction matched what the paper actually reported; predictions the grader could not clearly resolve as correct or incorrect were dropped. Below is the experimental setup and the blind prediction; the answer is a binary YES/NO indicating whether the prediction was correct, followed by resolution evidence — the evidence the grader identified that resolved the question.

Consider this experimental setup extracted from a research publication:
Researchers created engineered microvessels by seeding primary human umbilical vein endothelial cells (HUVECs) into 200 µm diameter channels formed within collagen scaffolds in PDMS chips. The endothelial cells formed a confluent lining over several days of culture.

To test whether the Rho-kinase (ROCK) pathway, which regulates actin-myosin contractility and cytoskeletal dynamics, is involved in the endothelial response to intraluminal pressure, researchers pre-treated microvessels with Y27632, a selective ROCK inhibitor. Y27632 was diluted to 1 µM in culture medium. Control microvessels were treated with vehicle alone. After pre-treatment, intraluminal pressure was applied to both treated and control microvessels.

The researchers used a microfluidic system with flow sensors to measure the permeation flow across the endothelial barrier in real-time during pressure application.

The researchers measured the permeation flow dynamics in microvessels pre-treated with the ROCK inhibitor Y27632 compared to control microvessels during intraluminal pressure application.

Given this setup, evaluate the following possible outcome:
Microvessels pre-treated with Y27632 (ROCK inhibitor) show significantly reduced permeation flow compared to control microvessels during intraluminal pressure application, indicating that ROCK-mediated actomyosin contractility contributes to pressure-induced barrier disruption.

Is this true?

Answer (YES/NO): NO